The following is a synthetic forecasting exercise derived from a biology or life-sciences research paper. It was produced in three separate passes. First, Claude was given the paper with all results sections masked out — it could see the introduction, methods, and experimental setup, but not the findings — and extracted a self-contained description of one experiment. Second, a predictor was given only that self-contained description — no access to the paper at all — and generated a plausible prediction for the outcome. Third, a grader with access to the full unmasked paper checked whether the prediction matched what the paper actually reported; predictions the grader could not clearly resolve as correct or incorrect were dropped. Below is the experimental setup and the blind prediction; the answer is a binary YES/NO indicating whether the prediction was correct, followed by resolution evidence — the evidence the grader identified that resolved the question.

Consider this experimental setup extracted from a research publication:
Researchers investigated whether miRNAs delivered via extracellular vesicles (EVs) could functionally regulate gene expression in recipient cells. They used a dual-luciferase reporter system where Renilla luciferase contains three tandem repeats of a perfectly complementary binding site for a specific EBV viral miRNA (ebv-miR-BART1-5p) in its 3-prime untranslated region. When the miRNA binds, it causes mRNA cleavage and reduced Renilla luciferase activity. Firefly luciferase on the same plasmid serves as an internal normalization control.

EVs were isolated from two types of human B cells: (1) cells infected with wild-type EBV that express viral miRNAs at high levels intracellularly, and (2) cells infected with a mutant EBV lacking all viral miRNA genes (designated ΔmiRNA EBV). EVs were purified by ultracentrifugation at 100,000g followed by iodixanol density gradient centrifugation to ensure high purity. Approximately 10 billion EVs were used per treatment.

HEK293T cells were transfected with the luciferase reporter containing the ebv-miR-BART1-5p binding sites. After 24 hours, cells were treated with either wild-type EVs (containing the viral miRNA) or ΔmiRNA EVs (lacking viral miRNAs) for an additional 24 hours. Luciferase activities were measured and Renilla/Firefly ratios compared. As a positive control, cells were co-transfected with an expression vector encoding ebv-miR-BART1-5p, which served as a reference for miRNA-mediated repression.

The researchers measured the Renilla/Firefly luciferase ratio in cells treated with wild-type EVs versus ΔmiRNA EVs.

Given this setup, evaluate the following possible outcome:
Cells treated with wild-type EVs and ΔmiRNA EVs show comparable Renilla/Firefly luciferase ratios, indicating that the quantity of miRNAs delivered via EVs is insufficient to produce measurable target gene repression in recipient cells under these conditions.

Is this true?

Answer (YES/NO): YES